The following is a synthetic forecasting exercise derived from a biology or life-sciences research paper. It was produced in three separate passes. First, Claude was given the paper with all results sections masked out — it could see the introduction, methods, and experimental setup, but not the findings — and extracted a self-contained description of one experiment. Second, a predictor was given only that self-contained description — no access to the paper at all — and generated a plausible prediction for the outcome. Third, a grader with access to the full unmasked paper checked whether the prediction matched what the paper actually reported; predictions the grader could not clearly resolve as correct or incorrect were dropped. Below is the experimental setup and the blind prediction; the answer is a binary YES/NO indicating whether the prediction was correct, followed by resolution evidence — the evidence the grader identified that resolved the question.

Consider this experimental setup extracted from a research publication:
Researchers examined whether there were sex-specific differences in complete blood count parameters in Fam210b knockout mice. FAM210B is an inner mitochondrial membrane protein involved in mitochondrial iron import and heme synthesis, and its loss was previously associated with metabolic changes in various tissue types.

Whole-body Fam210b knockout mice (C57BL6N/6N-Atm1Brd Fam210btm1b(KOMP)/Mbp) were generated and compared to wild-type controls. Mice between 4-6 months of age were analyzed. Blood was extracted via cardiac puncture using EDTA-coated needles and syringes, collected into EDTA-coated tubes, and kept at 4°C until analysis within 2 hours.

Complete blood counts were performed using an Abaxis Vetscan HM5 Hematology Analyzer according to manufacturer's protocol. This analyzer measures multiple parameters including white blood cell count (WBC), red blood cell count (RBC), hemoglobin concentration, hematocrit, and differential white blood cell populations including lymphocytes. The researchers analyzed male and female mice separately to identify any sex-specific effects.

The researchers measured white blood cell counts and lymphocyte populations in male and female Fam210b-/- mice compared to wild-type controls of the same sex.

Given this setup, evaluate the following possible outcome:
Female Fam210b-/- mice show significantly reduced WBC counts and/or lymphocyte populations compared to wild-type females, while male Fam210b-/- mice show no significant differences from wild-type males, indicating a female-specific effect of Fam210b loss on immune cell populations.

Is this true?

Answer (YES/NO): NO